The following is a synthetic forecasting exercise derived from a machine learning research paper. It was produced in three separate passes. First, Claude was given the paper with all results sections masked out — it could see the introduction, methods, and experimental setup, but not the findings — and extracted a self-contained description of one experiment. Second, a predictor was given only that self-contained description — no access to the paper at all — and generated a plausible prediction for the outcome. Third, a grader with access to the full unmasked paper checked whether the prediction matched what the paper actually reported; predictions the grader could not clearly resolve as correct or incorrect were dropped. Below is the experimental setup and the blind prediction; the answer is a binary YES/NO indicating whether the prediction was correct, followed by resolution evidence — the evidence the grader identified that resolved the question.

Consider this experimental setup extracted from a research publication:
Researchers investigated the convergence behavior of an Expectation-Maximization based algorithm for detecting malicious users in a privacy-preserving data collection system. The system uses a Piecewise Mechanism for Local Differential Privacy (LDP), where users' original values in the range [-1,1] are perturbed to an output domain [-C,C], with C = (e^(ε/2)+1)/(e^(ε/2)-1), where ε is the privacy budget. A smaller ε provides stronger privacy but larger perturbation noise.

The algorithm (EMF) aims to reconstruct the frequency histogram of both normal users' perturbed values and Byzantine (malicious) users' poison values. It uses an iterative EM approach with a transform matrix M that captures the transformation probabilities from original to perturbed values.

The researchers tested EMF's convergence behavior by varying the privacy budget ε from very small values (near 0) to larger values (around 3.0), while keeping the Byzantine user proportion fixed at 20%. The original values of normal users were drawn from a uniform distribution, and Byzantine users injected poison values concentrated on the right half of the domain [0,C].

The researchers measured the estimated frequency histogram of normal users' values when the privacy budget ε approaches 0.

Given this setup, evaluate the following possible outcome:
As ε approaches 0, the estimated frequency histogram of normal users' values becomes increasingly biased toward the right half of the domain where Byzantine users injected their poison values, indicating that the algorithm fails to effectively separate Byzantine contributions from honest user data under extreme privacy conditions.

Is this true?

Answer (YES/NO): NO